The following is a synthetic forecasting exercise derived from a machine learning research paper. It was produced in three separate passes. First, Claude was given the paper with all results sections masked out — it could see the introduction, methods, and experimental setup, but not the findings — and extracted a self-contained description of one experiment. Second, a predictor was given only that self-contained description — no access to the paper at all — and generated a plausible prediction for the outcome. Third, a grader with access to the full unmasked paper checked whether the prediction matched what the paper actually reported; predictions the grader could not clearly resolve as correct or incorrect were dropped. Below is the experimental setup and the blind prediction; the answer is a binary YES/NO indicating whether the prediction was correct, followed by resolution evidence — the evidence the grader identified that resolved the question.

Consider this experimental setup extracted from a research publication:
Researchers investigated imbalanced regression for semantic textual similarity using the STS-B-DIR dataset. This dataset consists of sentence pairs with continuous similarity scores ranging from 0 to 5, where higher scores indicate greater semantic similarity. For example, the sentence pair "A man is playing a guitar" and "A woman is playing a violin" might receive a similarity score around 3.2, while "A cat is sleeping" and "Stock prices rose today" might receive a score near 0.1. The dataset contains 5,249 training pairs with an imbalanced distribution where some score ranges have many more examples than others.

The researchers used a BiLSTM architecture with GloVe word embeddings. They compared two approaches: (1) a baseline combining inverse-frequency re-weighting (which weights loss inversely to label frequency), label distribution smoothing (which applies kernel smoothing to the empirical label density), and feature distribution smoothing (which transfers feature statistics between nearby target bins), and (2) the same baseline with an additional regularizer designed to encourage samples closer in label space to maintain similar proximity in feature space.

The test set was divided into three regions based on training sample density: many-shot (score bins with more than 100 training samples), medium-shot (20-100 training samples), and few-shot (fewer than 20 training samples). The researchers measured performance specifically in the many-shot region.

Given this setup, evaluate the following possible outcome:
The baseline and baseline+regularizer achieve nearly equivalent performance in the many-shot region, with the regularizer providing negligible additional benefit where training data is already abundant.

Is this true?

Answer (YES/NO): NO